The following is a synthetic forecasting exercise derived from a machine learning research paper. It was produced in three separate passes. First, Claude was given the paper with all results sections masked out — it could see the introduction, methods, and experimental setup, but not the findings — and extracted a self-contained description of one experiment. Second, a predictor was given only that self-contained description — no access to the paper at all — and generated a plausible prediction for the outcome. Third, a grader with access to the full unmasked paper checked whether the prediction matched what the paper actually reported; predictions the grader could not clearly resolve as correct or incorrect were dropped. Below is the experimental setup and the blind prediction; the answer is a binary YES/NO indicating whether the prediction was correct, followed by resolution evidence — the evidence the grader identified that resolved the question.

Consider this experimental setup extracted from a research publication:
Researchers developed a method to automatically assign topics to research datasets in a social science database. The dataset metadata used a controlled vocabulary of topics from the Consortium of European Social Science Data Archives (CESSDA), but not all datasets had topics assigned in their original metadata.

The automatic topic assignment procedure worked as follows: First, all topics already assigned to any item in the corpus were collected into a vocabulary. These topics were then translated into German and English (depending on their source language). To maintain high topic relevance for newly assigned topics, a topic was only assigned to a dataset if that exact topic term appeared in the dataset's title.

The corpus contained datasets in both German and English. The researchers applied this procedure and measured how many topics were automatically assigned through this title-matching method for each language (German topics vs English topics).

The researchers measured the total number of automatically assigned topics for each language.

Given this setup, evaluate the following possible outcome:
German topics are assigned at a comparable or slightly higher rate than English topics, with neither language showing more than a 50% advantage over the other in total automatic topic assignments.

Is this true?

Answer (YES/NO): NO